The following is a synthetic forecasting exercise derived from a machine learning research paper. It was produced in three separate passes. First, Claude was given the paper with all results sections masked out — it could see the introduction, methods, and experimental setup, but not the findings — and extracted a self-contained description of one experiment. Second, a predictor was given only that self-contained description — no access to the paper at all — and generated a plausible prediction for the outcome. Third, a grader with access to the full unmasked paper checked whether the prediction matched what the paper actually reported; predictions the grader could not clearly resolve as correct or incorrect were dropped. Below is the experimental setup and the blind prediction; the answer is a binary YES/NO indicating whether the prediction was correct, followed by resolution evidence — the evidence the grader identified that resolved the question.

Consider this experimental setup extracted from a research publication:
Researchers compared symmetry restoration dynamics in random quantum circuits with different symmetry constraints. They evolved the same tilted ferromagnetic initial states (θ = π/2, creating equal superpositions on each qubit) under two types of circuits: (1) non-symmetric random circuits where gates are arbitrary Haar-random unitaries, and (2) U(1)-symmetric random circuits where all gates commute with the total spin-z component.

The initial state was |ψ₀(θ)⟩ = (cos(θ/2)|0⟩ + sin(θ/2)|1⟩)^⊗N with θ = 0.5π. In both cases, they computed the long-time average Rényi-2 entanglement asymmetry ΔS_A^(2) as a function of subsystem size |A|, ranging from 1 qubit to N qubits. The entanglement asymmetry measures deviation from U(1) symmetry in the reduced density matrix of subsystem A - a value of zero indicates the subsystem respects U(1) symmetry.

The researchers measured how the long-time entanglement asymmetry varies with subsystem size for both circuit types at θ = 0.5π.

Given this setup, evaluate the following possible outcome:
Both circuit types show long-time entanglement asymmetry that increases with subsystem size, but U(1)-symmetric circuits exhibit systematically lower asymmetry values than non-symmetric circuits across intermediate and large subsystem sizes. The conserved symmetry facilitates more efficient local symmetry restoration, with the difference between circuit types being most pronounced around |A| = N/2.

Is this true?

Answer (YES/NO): NO